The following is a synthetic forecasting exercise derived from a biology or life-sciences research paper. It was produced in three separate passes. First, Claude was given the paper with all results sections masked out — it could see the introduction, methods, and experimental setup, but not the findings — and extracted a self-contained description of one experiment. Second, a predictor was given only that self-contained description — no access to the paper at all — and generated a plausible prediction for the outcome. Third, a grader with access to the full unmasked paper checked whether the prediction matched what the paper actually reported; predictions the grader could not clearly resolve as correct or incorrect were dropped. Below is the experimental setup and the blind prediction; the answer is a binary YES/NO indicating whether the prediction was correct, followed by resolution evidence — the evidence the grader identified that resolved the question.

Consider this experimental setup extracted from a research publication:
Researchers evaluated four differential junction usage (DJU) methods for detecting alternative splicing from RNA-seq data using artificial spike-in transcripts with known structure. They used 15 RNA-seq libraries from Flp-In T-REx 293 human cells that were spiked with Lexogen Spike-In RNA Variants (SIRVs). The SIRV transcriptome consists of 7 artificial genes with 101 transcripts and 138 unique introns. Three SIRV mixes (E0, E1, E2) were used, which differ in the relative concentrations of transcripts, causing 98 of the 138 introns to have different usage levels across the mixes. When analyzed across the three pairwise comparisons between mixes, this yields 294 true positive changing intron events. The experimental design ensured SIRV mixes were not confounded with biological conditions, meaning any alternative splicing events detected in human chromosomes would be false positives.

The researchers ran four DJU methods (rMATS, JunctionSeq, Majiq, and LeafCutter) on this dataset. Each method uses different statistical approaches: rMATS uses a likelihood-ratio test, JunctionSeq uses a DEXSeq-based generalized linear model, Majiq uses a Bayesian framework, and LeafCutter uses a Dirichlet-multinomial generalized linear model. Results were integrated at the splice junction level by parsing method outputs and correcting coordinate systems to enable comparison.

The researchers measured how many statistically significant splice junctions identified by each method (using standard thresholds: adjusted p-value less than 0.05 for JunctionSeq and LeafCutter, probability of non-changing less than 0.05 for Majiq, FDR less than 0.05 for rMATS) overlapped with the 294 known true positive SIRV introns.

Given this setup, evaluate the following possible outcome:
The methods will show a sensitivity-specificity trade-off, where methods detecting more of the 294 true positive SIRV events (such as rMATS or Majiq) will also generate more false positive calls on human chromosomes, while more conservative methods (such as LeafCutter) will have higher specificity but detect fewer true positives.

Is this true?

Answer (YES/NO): NO